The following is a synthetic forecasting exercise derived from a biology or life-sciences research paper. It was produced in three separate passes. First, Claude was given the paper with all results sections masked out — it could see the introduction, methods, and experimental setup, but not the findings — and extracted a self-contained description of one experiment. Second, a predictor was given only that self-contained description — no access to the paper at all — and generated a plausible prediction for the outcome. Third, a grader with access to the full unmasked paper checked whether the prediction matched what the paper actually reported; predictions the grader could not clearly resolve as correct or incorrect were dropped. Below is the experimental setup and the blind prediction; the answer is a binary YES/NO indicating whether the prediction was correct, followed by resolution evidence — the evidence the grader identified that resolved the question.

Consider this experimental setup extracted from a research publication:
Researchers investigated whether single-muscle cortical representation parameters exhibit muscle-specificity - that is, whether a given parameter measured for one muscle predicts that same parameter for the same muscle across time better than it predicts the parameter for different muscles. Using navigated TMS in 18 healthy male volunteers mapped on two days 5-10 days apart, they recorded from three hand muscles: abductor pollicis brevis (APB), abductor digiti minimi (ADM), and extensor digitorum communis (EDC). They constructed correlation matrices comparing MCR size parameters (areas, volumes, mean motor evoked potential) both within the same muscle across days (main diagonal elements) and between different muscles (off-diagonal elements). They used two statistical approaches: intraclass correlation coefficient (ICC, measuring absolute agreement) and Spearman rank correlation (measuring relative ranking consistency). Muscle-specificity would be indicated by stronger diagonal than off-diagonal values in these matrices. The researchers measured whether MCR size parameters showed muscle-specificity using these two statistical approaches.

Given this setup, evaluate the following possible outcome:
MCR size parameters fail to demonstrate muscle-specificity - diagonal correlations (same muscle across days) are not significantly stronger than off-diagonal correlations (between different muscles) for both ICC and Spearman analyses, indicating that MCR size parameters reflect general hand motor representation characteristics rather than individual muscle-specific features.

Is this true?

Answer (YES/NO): NO